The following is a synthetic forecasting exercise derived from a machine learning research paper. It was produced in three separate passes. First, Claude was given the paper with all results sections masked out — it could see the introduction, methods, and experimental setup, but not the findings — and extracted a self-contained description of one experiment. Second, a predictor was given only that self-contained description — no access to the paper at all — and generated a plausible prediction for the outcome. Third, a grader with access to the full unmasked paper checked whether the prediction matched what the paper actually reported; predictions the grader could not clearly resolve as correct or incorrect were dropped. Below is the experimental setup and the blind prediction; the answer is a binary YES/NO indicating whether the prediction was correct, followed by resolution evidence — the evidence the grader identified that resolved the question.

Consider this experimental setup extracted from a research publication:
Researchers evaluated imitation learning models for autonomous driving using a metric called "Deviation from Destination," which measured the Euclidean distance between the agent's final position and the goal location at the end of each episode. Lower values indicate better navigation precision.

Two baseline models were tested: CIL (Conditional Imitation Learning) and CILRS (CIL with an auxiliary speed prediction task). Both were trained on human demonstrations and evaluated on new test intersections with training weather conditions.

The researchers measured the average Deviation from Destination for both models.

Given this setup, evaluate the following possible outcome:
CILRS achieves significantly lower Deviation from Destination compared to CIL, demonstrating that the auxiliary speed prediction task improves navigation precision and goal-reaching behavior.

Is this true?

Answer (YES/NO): NO